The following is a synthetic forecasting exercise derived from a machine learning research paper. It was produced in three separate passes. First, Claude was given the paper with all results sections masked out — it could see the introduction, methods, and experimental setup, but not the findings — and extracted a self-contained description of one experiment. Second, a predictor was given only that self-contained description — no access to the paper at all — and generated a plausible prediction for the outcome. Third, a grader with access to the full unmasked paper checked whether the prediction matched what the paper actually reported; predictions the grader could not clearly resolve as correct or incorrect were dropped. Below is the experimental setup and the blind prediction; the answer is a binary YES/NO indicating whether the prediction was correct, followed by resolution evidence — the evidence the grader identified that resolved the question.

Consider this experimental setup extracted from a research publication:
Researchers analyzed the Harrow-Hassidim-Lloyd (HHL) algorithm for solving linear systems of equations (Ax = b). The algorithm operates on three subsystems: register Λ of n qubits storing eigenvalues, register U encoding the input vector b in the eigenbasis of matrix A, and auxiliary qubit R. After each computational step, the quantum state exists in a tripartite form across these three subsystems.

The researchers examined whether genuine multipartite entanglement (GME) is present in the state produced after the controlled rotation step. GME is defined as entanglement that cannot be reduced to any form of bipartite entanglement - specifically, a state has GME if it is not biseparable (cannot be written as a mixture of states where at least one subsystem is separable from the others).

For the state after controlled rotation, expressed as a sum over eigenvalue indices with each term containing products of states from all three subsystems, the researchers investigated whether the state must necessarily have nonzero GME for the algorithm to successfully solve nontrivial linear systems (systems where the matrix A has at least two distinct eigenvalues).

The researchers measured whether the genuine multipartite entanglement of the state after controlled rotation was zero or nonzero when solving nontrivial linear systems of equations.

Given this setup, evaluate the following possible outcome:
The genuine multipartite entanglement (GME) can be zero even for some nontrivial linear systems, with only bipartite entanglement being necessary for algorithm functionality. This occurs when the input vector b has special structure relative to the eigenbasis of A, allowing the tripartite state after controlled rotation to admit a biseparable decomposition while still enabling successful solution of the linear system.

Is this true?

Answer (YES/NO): NO